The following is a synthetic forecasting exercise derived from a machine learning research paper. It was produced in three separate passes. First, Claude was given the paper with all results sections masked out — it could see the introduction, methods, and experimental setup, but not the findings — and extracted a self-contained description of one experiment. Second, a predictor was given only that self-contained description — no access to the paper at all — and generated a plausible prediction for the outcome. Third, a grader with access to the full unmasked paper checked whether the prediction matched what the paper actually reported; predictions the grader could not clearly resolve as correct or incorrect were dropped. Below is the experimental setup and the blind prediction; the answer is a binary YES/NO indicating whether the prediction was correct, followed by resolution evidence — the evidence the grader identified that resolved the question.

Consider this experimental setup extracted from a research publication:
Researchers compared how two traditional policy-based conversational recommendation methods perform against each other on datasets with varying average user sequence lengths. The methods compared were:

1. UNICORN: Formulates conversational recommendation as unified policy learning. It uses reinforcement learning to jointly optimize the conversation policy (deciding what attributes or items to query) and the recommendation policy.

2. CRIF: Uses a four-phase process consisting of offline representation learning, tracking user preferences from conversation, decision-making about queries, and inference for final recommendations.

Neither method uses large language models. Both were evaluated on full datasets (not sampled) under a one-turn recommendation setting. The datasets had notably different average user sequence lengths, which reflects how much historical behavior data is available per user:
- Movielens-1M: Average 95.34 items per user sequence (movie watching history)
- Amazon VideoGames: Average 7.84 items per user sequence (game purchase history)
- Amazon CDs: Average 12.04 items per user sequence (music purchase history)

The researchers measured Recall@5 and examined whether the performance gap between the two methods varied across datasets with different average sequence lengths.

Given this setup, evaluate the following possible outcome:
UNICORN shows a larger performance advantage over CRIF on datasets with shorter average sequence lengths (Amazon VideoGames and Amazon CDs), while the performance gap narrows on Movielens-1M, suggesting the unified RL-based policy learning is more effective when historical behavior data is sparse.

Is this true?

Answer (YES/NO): YES